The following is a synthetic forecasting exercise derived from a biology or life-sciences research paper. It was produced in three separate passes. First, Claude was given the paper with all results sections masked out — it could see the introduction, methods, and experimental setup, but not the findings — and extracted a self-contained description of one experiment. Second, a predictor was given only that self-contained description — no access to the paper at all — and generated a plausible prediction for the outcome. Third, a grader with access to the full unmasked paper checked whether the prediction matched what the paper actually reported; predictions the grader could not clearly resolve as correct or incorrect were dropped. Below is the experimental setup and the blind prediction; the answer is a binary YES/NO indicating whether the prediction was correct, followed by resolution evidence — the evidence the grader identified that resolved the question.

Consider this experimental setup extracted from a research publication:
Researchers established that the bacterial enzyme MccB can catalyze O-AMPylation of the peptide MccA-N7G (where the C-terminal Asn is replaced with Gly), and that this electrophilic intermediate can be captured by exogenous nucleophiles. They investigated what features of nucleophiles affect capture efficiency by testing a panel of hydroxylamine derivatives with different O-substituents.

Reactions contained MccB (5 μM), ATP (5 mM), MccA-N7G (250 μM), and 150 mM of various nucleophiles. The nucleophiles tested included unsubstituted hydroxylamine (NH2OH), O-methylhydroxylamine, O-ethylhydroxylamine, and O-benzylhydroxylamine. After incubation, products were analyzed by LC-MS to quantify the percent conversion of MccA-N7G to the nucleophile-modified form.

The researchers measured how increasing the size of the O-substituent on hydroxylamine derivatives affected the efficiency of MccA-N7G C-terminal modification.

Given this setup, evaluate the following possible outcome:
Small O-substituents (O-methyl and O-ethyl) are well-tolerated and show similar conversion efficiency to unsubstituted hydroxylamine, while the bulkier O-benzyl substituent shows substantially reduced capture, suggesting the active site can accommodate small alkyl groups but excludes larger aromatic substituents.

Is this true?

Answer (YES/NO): NO